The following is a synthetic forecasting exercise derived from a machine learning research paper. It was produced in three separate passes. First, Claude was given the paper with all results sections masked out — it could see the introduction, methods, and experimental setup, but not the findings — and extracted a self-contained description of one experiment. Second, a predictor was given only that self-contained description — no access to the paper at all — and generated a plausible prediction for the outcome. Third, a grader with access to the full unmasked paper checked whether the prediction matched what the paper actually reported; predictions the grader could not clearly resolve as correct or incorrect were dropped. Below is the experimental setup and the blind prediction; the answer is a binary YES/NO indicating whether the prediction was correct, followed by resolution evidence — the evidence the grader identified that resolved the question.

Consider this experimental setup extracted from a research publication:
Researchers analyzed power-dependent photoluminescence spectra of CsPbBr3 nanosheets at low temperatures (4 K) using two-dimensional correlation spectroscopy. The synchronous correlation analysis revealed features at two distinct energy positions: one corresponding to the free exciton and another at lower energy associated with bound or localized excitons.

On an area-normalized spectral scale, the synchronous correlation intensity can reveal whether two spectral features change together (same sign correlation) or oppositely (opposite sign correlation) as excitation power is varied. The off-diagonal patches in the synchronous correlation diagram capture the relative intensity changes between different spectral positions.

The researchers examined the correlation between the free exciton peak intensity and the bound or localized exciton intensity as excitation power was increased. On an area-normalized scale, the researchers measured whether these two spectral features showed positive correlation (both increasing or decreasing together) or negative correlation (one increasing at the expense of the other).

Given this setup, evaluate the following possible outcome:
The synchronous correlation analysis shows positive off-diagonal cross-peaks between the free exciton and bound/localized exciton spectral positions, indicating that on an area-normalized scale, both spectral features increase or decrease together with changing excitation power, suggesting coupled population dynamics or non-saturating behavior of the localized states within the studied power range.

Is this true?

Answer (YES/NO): NO